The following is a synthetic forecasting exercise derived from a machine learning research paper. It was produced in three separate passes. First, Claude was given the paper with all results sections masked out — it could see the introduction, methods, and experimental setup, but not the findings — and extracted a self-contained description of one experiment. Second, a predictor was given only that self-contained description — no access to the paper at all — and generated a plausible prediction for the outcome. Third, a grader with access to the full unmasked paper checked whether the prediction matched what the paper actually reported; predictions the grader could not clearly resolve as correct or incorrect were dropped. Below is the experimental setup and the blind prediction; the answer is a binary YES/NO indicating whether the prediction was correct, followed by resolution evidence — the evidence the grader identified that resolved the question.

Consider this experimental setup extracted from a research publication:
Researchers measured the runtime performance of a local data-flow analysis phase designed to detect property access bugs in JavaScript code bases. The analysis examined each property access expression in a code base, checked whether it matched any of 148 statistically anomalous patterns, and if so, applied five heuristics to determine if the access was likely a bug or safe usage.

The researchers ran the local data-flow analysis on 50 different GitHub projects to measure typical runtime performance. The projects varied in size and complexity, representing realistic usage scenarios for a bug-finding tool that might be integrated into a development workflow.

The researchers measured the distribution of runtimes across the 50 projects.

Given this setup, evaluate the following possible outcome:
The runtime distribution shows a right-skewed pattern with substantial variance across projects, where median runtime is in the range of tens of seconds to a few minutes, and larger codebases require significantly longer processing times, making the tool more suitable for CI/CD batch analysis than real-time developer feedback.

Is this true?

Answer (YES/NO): YES